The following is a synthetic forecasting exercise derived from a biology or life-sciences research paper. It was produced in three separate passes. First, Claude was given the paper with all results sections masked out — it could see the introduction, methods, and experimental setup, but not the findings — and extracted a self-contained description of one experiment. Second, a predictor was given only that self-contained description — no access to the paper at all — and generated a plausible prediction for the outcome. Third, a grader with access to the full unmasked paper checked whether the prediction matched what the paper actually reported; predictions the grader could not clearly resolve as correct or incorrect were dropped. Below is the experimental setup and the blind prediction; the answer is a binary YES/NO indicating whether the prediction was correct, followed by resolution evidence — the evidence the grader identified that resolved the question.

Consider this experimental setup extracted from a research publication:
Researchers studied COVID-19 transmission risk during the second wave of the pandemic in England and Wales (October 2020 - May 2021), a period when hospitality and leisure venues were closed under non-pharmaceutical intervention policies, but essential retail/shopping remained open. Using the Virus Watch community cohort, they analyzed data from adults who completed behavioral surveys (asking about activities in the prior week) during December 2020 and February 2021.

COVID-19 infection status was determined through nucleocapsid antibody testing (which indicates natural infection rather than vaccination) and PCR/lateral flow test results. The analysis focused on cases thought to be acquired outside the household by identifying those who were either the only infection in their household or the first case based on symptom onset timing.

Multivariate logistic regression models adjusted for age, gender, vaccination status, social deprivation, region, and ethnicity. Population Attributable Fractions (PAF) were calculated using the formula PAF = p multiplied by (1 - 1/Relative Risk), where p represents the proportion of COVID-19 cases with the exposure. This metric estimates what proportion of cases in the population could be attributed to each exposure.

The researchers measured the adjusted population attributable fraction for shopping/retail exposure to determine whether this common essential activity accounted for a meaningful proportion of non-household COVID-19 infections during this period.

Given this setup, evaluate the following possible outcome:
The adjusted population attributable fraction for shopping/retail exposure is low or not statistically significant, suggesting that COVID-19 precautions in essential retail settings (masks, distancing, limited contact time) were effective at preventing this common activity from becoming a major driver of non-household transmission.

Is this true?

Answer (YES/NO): NO